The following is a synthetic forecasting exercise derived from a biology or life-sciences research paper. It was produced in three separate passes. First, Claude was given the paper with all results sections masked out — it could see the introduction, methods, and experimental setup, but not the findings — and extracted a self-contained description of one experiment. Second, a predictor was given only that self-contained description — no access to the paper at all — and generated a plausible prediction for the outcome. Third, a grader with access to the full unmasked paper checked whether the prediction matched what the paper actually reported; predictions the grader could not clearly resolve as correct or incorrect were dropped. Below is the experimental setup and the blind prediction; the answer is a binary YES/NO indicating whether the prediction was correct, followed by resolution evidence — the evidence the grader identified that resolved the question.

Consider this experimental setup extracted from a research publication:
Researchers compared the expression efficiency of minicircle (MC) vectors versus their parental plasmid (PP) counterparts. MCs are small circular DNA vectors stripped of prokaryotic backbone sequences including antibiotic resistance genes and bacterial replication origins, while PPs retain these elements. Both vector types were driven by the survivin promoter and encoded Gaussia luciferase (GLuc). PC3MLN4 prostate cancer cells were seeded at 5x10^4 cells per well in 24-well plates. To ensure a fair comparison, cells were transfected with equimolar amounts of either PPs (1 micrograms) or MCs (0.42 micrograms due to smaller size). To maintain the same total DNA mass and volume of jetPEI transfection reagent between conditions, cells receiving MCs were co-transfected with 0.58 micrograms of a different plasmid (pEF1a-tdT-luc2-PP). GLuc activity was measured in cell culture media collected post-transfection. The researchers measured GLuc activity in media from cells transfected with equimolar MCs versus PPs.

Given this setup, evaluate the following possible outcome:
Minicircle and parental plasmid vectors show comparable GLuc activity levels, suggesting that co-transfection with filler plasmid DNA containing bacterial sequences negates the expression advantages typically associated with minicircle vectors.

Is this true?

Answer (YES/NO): NO